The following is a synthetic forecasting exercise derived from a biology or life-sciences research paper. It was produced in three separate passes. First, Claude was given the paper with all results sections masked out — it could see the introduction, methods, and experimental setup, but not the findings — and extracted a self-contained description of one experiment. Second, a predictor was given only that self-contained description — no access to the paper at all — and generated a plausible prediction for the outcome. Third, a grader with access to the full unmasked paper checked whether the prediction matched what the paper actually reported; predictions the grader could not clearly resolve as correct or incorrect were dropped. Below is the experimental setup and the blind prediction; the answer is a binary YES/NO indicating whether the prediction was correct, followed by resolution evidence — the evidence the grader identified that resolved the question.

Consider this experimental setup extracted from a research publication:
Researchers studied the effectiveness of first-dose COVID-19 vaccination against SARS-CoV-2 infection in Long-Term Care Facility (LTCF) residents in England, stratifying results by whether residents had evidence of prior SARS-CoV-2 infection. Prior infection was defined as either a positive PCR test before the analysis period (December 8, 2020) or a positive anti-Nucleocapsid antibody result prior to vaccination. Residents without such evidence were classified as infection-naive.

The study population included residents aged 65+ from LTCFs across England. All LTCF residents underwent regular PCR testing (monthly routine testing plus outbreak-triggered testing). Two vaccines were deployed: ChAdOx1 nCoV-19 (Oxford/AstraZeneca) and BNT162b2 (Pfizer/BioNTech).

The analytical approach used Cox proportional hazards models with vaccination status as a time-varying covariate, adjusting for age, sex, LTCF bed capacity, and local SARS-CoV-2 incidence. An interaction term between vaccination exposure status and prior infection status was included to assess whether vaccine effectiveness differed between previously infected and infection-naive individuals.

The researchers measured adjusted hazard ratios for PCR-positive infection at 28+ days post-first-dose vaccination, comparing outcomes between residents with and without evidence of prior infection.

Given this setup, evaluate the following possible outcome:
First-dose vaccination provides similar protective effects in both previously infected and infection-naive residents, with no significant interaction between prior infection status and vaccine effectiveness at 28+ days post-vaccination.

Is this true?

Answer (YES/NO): NO